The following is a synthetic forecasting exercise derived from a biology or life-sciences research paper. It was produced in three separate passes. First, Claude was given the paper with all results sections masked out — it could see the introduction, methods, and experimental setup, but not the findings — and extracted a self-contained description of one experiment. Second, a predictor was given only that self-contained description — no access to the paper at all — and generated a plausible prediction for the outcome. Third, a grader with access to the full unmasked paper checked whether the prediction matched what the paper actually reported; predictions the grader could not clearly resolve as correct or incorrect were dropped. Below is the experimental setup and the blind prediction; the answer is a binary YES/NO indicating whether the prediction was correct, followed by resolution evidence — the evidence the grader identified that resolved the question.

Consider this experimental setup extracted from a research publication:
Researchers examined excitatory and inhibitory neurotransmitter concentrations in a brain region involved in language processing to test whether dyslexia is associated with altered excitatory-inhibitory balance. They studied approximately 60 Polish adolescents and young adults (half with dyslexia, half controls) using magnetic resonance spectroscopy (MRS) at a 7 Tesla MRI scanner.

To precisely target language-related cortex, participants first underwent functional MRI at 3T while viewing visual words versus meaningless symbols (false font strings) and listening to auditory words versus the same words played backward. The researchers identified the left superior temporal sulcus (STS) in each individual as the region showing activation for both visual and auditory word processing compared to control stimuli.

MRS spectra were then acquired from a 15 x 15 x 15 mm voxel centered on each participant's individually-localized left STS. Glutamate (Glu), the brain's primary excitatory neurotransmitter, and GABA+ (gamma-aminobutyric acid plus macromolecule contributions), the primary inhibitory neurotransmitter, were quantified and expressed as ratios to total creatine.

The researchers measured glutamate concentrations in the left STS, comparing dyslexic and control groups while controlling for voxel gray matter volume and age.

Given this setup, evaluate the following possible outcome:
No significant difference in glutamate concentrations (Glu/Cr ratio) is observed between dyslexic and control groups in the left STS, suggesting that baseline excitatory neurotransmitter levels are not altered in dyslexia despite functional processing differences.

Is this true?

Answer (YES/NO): YES